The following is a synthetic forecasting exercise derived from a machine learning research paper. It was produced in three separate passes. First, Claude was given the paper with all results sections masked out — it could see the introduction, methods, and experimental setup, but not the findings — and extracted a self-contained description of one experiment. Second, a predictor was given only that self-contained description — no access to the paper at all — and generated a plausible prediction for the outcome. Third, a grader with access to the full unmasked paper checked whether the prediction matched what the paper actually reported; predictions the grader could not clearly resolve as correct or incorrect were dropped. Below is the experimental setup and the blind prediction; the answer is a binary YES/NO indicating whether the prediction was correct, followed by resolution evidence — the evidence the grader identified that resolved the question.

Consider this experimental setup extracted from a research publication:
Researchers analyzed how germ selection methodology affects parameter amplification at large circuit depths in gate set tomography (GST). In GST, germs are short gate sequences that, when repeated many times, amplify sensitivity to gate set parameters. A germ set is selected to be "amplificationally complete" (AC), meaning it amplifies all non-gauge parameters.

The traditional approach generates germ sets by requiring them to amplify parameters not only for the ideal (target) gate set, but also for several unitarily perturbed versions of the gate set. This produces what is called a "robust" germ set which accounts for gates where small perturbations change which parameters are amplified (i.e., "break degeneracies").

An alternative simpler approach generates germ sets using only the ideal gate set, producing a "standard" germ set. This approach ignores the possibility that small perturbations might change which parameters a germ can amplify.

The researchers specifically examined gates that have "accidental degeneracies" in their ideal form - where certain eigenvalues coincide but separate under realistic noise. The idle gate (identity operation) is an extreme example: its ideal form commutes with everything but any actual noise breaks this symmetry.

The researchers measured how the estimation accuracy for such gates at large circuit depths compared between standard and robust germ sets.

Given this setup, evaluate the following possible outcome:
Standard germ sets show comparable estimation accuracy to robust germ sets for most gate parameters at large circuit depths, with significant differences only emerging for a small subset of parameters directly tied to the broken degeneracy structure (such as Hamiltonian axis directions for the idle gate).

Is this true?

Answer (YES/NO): NO